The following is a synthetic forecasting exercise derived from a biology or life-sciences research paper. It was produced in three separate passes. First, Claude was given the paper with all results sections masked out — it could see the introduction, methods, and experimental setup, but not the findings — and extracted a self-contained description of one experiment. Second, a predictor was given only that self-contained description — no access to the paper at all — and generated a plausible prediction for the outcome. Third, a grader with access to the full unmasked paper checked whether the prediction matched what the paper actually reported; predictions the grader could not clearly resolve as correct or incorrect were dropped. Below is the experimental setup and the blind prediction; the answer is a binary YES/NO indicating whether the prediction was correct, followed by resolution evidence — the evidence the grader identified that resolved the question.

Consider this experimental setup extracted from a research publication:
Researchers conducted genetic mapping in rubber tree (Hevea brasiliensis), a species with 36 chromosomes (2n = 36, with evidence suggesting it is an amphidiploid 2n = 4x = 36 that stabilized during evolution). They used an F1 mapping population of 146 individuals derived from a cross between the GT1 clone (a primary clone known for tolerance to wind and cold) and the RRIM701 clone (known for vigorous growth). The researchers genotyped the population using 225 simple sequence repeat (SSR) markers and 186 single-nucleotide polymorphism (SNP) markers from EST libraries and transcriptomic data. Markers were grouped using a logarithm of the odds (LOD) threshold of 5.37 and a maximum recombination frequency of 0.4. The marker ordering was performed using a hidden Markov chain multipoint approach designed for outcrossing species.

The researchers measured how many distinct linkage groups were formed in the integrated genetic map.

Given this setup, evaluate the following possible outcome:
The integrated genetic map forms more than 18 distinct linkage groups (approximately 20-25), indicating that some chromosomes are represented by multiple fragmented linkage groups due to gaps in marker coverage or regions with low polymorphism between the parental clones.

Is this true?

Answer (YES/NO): NO